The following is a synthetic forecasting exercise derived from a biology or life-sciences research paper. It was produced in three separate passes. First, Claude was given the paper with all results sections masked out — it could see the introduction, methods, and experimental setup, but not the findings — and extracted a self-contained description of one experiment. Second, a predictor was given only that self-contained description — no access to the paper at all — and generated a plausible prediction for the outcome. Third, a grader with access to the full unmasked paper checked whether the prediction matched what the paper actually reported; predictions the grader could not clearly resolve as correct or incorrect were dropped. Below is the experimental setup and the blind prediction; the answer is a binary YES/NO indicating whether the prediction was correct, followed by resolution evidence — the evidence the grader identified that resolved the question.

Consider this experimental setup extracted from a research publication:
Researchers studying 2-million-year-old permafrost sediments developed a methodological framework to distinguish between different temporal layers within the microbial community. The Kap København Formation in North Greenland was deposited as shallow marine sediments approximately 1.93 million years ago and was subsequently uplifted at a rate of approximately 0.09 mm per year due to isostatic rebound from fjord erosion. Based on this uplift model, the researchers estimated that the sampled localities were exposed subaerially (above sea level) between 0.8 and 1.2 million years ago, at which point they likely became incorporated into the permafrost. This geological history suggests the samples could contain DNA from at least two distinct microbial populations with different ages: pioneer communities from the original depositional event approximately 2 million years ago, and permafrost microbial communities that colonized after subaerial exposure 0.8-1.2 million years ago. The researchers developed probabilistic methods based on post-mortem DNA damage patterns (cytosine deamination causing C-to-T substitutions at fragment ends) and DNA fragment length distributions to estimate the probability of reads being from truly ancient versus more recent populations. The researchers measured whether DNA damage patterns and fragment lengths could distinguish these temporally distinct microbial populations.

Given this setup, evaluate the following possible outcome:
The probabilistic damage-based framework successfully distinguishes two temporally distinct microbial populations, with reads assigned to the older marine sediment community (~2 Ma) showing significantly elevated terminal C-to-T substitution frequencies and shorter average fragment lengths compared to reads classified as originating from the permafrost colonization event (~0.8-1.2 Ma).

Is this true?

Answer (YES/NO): YES